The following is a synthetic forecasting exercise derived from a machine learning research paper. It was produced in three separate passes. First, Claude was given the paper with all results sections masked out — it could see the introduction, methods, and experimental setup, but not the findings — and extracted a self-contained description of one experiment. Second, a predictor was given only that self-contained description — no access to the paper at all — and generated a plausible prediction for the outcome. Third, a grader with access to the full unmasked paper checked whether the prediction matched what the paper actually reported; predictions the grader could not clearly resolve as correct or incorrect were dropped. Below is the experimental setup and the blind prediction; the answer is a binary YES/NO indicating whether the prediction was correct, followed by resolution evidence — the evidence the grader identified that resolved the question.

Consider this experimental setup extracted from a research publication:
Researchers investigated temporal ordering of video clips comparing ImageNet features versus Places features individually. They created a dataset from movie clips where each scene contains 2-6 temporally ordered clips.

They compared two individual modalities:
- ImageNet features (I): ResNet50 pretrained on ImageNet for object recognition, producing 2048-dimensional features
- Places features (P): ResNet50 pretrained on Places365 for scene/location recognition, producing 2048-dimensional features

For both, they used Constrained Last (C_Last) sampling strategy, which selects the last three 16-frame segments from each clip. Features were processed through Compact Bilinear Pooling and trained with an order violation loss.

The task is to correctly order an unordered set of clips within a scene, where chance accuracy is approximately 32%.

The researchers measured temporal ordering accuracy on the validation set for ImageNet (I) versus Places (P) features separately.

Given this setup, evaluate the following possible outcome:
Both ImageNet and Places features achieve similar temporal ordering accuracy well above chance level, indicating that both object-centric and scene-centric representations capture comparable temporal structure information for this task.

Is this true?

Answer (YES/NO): YES